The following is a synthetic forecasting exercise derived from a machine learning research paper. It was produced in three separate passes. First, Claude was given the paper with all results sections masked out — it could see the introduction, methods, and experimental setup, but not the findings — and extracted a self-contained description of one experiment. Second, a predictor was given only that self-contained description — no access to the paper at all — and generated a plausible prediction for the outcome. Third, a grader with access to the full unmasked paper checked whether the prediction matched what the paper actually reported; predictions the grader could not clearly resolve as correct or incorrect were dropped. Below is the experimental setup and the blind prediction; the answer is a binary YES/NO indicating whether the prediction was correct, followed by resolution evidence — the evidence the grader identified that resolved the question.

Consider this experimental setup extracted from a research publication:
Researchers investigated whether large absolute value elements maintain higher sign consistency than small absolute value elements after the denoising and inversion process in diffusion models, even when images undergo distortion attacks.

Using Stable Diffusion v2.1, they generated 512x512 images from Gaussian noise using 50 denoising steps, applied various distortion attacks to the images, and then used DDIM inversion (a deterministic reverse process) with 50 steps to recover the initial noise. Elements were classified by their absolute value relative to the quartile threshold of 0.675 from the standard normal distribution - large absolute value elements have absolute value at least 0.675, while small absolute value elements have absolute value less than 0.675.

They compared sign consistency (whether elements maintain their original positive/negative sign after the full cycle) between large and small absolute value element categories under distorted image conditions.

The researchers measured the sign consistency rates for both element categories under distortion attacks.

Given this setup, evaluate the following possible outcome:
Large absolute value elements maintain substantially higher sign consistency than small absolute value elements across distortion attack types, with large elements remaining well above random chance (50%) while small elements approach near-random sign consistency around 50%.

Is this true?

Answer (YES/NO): YES